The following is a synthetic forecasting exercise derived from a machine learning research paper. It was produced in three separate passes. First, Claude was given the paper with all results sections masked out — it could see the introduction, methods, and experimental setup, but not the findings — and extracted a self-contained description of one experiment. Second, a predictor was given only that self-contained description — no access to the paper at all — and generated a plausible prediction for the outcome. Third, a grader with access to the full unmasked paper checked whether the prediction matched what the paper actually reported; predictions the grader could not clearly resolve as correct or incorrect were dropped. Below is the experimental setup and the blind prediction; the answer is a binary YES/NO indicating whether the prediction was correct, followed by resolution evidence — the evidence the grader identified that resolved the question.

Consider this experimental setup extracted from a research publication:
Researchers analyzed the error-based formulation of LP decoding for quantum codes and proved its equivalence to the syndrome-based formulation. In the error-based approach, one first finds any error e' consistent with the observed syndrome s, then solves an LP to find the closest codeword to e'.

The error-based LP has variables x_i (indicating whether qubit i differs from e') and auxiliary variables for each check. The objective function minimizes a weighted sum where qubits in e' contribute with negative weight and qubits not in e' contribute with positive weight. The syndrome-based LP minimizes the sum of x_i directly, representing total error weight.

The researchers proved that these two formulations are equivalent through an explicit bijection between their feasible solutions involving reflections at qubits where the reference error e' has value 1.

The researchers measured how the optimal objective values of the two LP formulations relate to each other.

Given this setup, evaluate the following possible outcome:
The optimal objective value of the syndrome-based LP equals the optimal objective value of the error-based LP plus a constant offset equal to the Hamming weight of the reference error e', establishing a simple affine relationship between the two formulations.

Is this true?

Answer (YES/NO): YES